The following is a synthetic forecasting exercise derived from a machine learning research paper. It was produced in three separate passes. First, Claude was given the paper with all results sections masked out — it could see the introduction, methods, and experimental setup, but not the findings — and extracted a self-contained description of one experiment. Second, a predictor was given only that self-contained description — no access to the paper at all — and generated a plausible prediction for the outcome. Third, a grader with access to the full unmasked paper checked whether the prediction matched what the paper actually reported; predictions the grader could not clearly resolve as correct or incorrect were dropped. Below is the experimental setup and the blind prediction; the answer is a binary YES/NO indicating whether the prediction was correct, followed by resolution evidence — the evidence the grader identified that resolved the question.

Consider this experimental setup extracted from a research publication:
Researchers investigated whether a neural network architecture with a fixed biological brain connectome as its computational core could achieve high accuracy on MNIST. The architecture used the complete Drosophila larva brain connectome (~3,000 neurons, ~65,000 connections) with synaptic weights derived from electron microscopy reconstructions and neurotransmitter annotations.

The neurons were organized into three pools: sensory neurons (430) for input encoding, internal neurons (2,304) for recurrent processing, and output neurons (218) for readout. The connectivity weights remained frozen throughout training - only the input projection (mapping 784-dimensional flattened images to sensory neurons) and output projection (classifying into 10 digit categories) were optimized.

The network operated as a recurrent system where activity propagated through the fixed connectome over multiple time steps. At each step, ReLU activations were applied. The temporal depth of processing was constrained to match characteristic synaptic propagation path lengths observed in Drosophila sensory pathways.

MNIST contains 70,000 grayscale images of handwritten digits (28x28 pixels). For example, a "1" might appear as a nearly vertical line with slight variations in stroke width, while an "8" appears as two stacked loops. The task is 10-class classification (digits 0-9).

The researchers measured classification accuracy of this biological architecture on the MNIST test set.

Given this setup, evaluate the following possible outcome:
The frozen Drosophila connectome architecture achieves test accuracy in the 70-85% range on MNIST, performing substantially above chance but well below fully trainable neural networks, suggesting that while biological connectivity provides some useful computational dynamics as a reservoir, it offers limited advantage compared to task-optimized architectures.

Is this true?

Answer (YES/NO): NO